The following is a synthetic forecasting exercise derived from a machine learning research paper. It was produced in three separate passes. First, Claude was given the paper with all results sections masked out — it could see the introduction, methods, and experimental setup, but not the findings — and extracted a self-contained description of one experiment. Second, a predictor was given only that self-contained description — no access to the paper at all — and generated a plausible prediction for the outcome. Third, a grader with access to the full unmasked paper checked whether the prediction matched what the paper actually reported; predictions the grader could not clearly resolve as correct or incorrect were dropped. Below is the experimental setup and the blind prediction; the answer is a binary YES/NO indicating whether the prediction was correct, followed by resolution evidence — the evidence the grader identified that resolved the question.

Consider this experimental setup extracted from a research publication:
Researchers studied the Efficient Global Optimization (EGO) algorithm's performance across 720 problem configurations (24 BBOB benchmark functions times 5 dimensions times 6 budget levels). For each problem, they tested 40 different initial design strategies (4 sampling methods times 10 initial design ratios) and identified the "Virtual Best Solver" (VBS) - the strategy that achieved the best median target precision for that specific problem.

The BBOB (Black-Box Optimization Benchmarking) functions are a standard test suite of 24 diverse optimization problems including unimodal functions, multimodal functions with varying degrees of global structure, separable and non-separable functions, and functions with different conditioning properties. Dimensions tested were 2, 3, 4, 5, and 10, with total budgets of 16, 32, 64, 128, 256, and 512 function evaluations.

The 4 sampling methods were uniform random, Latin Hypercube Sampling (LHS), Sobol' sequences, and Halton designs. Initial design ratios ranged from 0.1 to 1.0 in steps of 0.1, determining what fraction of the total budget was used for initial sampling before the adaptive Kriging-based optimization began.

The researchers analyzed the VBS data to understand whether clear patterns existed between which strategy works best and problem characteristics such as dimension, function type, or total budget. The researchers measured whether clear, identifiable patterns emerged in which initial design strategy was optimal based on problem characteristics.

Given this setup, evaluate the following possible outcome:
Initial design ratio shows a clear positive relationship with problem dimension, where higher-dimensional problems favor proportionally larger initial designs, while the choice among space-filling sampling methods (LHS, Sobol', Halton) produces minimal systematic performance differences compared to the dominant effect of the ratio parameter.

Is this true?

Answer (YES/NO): NO